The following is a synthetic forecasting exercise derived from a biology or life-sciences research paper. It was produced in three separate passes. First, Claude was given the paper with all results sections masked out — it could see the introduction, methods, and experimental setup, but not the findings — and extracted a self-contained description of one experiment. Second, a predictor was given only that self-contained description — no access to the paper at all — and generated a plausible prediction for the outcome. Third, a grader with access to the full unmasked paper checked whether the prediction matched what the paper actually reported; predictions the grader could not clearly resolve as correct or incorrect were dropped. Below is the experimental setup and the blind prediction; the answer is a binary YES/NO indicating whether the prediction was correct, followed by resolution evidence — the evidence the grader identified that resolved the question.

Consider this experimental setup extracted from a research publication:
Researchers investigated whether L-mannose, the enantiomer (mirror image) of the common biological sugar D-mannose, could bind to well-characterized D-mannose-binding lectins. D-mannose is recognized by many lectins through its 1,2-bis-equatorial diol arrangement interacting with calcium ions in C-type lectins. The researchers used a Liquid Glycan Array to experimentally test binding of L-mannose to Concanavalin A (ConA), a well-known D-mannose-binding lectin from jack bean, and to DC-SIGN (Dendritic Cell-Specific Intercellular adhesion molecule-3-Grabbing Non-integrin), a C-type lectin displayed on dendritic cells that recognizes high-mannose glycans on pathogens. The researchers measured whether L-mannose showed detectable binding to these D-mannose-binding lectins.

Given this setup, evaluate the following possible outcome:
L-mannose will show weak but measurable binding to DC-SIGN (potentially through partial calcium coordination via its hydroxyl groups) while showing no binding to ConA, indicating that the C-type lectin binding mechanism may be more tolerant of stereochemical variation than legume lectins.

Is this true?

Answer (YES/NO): NO